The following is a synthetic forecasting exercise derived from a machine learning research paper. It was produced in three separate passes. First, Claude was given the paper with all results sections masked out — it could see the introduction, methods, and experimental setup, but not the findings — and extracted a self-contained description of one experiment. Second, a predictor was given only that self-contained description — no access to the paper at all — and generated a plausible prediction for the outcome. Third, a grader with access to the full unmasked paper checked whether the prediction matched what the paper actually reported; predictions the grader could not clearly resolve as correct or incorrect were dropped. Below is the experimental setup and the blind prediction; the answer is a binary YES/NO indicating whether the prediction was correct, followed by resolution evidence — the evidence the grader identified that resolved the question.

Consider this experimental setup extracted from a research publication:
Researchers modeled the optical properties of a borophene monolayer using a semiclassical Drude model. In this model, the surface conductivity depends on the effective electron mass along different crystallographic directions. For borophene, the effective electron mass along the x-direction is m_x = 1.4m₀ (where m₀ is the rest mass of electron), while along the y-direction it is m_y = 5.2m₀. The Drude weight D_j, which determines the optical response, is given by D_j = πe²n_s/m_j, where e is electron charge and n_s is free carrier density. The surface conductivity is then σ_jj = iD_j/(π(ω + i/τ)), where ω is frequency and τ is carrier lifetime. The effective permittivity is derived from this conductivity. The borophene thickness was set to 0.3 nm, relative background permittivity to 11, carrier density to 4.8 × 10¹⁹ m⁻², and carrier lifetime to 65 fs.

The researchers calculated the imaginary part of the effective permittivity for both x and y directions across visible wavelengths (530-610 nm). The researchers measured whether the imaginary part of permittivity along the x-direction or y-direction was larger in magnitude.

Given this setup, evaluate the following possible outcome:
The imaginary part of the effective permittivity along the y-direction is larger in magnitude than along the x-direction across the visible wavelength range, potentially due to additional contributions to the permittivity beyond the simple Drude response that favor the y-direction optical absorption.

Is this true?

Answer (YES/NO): NO